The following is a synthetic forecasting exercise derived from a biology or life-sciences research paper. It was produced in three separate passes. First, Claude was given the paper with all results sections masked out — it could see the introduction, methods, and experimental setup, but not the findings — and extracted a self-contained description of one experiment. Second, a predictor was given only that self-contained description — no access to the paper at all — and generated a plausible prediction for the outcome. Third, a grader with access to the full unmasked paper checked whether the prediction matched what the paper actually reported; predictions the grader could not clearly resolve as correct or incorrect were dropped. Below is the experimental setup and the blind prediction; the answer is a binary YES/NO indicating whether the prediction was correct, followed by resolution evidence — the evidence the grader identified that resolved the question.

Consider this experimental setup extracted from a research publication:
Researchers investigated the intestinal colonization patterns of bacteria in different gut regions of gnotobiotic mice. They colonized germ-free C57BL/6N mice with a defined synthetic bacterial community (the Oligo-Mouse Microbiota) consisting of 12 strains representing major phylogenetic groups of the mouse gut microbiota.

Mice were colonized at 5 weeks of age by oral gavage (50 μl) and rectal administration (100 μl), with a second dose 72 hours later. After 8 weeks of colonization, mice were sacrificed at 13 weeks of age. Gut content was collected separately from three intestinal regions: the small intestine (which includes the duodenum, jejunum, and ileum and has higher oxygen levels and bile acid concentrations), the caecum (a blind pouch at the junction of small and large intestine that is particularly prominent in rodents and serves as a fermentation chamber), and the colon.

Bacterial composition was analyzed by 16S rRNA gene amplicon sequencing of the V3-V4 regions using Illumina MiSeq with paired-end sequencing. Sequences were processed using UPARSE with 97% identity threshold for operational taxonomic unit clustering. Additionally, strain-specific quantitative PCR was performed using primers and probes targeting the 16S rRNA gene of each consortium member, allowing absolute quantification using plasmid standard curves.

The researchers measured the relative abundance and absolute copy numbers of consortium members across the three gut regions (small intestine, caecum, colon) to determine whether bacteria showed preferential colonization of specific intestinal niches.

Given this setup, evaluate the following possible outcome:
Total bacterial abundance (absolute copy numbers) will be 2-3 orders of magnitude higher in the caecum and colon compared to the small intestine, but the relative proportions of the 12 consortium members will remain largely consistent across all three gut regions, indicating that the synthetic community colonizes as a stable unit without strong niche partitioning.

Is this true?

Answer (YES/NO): NO